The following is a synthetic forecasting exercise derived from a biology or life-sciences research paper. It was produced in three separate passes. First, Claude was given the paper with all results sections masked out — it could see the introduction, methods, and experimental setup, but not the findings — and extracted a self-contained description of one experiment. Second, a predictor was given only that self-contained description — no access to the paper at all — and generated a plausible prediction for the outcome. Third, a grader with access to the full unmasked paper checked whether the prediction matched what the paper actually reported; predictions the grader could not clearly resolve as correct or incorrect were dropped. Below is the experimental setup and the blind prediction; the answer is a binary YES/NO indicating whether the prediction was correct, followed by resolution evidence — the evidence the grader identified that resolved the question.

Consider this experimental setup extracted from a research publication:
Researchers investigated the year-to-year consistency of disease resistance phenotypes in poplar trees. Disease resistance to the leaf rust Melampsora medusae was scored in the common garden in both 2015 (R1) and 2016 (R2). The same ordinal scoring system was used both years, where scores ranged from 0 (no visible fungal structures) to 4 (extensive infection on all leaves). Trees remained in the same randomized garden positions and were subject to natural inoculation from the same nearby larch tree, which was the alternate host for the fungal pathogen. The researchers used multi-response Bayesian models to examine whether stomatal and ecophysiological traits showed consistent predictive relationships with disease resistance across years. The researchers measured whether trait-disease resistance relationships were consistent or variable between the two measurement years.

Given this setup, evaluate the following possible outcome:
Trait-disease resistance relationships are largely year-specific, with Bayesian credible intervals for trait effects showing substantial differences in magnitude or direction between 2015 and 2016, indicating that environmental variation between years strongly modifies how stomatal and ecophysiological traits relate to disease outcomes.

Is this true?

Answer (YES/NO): YES